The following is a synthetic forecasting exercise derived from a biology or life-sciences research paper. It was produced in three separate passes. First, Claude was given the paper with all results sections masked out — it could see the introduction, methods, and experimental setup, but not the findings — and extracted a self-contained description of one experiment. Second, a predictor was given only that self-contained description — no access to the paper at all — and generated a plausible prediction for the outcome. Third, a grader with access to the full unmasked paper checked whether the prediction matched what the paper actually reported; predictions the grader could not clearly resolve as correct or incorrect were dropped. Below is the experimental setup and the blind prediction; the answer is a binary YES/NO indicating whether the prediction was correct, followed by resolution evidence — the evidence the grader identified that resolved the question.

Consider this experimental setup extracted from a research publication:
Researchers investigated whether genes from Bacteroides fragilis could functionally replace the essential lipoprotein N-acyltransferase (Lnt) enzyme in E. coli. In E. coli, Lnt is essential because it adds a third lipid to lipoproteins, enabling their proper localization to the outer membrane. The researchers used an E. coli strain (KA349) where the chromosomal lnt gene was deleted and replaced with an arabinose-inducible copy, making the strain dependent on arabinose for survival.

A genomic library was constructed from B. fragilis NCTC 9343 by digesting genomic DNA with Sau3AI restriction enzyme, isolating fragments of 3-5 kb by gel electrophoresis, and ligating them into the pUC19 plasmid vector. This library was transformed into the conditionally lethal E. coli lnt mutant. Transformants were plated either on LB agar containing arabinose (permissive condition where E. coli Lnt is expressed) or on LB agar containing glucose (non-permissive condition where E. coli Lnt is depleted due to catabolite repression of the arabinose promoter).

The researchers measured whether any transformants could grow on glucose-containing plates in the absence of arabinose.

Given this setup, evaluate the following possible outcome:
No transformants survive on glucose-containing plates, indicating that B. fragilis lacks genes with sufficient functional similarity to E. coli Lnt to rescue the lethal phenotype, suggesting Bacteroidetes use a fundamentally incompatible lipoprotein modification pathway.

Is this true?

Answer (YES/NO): NO